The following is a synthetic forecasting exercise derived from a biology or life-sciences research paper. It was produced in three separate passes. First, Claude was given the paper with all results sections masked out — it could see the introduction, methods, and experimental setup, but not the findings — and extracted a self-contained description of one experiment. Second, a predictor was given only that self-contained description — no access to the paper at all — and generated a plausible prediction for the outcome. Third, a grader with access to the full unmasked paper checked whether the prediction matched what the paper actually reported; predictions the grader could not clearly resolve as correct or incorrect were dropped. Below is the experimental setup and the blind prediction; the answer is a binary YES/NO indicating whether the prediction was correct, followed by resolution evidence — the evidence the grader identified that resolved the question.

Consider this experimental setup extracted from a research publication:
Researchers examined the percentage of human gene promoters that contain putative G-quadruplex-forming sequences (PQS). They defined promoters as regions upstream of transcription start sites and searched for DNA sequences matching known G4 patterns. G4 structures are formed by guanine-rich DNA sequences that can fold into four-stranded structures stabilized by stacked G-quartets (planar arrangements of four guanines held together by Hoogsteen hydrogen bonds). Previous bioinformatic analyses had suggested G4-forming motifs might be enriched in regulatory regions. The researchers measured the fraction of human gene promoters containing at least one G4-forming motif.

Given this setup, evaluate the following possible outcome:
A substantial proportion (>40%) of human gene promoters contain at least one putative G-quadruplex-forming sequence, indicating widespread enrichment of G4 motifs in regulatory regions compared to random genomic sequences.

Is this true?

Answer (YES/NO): YES